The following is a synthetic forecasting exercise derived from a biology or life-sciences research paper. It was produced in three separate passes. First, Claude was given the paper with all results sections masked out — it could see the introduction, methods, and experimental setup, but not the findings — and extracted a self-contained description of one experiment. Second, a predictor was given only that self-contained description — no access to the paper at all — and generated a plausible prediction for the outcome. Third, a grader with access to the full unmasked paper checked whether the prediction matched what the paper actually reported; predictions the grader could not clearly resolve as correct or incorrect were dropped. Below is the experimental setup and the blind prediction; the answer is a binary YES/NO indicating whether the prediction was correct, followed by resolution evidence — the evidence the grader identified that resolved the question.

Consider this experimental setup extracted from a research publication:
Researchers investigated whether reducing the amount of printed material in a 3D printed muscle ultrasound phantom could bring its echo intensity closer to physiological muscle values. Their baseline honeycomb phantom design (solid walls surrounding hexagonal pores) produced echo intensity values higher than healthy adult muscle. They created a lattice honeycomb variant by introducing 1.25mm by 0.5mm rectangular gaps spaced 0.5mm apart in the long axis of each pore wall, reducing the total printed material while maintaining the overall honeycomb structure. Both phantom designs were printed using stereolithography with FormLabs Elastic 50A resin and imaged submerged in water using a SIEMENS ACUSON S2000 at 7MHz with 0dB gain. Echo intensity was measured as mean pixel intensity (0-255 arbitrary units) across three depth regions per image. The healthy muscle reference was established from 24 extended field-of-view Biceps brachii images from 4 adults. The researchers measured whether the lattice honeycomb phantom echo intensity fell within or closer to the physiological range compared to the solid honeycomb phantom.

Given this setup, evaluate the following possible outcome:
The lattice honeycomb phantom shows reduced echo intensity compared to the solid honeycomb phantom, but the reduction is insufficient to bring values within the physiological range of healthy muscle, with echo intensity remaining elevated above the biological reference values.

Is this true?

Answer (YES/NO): NO